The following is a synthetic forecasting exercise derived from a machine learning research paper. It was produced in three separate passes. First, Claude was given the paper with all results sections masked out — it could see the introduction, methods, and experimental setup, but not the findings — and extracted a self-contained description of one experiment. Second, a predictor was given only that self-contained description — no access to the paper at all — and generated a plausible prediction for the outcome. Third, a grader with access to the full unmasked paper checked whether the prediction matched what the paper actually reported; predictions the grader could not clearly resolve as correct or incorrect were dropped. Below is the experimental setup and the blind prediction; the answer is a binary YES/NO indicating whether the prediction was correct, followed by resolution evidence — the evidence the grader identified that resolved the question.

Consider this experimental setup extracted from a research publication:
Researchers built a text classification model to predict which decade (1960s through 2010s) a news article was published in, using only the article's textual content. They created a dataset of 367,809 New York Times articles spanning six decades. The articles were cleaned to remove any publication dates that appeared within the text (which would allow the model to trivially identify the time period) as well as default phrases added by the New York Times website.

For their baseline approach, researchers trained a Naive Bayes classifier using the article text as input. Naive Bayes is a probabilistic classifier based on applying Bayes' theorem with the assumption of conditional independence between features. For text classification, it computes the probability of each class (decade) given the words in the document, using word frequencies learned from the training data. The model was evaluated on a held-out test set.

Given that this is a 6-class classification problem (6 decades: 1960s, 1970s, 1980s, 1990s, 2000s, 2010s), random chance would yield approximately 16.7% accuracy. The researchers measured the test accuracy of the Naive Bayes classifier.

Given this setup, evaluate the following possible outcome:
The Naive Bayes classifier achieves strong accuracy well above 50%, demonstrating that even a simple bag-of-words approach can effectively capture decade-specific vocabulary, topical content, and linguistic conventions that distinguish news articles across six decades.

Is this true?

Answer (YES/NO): YES